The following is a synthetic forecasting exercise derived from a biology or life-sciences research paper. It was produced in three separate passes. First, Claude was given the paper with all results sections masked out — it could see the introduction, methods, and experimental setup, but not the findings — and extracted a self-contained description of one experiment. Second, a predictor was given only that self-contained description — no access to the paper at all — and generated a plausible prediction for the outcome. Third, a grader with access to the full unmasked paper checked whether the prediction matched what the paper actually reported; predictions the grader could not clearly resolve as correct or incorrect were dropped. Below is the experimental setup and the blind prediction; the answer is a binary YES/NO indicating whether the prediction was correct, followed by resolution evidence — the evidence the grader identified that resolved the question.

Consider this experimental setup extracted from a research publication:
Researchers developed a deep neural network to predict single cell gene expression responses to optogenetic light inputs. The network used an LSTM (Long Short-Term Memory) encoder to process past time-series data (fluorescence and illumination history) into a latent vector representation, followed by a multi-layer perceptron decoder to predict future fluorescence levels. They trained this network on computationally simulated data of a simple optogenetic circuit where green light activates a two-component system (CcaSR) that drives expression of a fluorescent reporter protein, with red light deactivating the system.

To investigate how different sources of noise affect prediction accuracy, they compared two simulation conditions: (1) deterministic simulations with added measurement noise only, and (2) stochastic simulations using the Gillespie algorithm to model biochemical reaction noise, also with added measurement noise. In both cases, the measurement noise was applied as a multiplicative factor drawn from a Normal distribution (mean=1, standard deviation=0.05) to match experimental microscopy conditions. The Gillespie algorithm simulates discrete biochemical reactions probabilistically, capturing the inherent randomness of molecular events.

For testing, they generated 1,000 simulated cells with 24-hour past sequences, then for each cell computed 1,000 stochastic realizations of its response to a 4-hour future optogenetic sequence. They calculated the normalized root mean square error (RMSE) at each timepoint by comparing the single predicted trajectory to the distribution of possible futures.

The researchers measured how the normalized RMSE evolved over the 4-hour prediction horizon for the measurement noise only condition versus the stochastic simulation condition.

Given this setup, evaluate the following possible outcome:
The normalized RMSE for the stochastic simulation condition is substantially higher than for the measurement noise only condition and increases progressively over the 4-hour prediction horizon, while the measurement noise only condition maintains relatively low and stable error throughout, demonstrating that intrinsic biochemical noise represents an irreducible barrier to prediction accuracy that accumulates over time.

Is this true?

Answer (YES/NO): NO